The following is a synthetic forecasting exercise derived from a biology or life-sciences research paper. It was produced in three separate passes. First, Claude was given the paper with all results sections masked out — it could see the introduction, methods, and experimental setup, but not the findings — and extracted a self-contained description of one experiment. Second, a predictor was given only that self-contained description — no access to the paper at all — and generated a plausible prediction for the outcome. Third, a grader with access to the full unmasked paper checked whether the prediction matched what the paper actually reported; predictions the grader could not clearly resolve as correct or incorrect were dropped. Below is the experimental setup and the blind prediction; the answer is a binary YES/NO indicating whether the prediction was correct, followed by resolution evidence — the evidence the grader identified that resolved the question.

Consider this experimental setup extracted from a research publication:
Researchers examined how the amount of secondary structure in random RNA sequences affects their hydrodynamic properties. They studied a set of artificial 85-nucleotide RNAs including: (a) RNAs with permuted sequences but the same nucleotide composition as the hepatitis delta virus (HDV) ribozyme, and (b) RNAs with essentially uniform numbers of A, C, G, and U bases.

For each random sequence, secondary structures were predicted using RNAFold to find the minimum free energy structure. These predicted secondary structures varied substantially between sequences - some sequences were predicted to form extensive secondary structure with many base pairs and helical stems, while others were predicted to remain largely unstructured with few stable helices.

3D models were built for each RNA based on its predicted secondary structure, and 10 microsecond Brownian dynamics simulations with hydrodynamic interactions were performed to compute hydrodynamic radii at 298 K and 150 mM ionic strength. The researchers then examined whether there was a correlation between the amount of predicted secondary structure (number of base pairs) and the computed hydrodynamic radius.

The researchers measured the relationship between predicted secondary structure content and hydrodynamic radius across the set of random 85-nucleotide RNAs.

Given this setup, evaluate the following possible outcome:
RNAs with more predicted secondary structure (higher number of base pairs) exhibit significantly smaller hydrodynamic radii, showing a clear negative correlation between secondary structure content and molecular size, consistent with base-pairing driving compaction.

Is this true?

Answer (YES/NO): NO